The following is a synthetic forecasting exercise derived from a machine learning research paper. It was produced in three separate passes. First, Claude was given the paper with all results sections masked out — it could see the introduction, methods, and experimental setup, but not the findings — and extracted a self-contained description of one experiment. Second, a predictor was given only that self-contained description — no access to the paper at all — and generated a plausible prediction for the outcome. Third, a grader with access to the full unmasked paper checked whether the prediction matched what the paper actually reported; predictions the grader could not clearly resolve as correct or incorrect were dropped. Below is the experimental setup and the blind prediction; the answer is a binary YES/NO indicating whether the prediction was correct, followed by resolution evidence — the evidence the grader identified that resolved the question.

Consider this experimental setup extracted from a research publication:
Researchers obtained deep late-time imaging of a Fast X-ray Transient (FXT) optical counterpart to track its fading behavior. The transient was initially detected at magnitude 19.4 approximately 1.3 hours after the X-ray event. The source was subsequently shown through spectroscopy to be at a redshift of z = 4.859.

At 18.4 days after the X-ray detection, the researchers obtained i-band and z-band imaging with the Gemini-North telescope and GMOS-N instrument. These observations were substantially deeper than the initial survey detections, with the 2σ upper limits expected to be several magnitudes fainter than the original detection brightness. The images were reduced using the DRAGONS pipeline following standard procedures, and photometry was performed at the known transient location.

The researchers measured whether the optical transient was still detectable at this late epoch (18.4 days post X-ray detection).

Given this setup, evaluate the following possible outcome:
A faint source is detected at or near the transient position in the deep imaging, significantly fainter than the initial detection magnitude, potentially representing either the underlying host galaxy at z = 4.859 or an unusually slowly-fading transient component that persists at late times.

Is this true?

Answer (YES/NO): NO